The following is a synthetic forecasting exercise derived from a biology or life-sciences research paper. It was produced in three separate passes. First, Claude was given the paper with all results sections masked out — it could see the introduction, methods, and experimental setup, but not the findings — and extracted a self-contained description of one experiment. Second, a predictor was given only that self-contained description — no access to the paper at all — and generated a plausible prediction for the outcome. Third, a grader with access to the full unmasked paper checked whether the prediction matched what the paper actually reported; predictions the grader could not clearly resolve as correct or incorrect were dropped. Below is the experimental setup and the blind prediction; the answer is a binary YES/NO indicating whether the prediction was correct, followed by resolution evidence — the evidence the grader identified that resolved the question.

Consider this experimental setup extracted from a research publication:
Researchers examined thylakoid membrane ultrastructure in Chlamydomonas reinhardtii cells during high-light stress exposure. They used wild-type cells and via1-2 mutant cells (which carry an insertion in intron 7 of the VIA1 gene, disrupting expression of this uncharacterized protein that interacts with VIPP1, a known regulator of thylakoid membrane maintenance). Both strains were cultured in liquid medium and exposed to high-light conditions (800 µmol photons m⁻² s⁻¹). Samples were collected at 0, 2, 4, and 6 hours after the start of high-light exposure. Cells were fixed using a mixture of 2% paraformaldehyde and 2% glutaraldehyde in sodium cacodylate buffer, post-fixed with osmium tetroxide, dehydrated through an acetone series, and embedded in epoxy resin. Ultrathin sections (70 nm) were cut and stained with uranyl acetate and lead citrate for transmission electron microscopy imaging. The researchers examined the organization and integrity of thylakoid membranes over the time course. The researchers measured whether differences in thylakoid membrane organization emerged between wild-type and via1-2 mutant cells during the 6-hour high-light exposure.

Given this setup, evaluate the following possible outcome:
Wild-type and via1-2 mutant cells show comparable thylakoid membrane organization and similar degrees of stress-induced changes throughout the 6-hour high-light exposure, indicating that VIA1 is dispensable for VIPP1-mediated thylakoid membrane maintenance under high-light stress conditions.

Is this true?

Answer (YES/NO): NO